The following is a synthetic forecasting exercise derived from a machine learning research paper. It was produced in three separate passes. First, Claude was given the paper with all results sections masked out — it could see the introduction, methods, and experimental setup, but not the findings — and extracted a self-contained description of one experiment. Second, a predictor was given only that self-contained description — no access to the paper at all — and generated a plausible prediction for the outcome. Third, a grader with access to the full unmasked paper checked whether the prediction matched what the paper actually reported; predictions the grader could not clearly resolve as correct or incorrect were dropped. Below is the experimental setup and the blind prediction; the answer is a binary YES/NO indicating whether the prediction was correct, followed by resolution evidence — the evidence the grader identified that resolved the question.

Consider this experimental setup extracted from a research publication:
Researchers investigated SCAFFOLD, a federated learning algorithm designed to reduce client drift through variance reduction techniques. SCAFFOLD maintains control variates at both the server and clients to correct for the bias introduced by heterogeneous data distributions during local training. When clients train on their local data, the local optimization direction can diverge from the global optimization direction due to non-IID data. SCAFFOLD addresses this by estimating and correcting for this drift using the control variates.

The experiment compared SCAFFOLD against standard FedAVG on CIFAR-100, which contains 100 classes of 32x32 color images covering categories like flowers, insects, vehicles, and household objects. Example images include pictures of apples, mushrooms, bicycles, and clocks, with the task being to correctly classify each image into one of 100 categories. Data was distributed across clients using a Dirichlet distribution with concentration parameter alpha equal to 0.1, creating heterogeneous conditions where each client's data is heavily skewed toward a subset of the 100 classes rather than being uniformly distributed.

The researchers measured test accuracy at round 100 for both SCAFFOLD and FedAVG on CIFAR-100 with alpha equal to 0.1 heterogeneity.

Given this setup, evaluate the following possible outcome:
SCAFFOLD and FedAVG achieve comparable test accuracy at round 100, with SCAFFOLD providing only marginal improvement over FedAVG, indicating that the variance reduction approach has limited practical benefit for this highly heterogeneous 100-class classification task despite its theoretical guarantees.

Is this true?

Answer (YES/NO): NO